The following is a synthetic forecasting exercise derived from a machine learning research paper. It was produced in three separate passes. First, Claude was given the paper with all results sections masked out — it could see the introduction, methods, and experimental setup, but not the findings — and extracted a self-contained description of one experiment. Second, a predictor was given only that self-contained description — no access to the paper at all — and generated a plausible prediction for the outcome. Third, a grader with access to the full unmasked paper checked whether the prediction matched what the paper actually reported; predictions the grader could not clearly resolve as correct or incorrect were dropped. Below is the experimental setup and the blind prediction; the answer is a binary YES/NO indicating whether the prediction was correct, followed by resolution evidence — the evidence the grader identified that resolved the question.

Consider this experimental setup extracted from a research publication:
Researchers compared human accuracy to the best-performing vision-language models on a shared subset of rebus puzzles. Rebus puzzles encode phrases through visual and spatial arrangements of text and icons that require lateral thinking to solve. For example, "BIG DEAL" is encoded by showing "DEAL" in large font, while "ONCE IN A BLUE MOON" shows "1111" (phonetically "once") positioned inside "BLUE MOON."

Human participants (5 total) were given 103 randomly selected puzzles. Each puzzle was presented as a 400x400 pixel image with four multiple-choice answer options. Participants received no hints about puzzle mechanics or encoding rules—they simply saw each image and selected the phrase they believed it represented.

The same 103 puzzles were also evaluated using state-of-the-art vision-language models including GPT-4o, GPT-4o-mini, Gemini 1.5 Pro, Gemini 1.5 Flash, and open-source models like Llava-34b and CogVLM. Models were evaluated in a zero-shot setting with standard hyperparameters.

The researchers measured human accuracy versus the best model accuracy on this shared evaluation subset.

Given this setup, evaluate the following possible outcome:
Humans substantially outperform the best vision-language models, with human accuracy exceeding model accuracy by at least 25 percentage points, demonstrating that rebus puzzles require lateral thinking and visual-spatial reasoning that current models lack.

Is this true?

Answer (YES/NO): NO